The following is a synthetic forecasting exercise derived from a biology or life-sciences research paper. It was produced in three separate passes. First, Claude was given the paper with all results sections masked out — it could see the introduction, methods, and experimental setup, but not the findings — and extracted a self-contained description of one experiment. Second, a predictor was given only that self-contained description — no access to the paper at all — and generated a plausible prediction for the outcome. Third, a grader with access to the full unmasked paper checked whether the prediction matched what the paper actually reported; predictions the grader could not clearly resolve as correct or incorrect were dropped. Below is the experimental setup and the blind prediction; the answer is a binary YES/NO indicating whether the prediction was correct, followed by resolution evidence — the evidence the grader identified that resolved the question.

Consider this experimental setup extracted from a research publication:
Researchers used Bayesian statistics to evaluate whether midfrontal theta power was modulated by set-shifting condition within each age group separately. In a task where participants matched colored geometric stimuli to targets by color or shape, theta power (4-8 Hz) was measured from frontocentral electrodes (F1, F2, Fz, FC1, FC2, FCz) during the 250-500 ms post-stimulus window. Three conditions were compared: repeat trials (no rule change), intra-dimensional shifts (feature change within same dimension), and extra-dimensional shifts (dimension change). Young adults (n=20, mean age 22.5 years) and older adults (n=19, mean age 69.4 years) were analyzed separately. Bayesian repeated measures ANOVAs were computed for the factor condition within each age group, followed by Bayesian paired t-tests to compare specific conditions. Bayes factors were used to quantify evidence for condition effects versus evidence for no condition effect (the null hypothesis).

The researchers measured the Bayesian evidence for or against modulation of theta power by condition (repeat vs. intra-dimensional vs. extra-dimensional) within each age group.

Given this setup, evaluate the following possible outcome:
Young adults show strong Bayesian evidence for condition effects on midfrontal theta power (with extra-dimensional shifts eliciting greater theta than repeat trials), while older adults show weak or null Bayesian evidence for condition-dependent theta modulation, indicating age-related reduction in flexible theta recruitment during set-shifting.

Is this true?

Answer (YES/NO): YES